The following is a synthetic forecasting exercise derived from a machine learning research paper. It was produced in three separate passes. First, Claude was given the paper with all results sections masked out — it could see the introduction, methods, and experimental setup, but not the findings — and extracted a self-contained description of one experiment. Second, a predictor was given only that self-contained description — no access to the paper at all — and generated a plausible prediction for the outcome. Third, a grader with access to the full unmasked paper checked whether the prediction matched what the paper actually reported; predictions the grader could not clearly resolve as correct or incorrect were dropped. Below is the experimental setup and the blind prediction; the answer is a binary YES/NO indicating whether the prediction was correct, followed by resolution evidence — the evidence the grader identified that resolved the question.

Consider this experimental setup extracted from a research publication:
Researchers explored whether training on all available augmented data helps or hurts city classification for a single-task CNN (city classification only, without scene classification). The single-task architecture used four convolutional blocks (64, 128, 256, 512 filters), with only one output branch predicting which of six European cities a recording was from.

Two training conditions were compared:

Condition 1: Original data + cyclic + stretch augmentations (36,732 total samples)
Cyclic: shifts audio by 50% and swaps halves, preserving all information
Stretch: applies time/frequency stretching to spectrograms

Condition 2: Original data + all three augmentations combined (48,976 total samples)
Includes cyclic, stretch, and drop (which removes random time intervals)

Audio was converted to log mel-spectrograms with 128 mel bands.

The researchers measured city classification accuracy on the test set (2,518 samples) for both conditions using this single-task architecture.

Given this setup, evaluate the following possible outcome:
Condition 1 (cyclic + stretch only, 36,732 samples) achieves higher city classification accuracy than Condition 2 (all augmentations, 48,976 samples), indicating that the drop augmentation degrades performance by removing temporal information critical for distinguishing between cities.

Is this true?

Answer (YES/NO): YES